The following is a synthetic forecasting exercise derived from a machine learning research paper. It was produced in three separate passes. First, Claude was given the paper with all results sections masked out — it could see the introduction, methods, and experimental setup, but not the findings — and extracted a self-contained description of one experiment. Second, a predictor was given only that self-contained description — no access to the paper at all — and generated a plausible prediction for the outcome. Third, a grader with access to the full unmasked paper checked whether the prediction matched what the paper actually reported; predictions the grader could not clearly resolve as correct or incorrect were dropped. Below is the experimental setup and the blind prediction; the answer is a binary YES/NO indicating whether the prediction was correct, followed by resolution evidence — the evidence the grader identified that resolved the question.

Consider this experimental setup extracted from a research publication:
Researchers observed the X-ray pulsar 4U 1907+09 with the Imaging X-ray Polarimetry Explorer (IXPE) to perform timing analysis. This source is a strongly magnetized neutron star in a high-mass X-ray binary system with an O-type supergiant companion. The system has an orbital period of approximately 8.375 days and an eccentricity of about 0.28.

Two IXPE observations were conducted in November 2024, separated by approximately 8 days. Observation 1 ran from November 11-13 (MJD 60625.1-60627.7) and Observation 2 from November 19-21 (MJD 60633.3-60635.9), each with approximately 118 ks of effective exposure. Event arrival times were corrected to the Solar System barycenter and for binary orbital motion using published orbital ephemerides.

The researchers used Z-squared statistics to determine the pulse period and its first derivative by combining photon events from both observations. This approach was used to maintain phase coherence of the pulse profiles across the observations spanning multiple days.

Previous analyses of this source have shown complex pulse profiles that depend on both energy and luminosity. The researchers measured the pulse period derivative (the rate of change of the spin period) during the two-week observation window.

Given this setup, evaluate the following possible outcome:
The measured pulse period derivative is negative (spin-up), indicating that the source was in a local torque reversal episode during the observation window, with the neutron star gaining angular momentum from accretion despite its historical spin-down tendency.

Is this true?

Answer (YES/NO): NO